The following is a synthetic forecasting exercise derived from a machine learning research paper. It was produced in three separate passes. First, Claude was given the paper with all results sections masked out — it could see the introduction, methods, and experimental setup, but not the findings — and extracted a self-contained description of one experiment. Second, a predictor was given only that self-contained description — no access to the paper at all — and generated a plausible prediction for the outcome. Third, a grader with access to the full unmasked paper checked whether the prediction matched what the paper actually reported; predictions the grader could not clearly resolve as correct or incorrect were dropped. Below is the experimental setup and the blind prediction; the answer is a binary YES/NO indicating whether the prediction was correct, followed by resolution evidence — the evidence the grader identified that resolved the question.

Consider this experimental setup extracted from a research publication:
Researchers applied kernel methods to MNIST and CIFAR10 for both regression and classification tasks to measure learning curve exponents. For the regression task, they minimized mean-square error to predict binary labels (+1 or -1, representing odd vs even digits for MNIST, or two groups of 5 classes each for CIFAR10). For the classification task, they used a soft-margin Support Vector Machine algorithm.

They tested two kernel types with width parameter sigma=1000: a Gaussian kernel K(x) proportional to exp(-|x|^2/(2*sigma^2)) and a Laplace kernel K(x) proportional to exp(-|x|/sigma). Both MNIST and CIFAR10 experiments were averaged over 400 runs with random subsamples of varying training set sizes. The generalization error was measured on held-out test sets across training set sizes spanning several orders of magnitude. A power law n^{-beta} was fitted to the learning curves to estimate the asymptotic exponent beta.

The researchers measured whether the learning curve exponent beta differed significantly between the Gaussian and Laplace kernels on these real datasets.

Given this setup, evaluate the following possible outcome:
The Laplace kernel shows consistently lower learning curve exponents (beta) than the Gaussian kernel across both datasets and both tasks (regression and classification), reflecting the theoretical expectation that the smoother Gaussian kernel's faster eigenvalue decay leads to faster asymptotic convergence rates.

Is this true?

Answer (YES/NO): NO